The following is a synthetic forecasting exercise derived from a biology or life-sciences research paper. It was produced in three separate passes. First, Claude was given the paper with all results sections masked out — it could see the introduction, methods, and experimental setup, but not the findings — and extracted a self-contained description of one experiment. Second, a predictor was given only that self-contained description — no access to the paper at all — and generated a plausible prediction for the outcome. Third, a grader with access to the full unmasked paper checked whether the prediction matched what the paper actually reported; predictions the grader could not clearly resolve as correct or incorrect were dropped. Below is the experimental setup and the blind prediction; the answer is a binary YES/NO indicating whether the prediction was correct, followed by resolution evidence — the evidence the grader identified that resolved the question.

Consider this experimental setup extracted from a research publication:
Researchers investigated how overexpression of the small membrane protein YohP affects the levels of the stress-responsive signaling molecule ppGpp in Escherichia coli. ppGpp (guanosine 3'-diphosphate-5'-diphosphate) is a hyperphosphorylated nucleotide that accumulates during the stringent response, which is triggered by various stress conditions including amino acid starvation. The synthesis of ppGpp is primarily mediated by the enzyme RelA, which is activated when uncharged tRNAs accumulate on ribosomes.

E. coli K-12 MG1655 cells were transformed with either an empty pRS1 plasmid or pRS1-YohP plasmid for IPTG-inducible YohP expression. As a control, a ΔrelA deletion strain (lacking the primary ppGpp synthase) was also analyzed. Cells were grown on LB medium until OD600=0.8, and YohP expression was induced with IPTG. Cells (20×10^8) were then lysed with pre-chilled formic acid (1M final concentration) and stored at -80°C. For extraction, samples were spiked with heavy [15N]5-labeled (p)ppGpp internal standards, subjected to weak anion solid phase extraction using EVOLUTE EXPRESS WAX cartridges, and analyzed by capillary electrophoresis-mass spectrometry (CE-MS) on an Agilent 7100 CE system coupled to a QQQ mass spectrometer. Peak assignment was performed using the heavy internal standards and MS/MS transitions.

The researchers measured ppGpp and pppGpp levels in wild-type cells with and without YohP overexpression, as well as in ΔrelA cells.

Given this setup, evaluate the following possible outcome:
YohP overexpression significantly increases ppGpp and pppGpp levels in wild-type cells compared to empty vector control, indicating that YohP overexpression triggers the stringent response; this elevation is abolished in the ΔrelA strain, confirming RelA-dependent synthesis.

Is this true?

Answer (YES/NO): NO